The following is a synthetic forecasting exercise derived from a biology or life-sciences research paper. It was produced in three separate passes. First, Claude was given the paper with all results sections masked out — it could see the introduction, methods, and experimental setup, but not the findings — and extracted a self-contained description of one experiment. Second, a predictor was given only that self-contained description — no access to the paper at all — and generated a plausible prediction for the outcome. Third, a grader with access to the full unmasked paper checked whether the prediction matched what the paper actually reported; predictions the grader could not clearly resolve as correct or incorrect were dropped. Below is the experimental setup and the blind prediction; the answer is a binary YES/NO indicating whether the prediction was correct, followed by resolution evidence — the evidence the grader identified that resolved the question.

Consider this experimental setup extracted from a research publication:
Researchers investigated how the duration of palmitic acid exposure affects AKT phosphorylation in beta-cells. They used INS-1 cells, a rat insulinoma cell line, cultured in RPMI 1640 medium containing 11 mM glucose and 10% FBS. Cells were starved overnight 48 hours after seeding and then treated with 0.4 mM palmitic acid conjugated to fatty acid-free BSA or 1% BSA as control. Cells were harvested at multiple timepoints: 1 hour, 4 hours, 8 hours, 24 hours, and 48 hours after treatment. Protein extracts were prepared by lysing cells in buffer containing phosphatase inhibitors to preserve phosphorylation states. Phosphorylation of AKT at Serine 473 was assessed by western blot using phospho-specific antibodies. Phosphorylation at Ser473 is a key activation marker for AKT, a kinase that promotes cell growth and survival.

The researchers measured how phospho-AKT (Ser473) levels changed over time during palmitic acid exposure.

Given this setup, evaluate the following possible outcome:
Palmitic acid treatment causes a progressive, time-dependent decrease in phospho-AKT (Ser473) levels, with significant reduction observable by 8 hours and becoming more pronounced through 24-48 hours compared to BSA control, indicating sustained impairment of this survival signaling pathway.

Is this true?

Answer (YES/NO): NO